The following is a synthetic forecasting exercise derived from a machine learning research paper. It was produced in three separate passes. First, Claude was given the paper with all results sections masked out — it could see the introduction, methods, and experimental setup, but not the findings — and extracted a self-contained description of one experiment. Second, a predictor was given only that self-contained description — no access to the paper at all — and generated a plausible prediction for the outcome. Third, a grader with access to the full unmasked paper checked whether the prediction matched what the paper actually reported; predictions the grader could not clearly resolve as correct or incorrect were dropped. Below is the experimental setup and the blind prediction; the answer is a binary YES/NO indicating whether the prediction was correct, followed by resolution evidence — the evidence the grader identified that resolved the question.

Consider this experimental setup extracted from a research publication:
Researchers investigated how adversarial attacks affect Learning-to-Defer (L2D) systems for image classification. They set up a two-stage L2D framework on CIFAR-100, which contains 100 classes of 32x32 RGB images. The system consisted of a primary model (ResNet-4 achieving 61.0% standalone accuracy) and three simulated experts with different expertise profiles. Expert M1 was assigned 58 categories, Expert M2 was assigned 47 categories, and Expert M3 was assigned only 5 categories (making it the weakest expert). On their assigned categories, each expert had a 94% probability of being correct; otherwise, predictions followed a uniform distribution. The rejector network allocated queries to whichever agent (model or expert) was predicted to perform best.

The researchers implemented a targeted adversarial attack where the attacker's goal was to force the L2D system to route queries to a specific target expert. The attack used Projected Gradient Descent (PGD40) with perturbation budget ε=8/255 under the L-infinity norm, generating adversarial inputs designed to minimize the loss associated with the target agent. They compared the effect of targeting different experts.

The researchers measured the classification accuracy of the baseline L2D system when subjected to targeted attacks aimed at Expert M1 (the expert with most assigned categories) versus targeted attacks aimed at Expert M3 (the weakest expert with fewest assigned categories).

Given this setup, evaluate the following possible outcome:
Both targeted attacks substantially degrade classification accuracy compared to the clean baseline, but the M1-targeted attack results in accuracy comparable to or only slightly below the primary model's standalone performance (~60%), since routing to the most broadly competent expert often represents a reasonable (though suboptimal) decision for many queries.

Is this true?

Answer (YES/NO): YES